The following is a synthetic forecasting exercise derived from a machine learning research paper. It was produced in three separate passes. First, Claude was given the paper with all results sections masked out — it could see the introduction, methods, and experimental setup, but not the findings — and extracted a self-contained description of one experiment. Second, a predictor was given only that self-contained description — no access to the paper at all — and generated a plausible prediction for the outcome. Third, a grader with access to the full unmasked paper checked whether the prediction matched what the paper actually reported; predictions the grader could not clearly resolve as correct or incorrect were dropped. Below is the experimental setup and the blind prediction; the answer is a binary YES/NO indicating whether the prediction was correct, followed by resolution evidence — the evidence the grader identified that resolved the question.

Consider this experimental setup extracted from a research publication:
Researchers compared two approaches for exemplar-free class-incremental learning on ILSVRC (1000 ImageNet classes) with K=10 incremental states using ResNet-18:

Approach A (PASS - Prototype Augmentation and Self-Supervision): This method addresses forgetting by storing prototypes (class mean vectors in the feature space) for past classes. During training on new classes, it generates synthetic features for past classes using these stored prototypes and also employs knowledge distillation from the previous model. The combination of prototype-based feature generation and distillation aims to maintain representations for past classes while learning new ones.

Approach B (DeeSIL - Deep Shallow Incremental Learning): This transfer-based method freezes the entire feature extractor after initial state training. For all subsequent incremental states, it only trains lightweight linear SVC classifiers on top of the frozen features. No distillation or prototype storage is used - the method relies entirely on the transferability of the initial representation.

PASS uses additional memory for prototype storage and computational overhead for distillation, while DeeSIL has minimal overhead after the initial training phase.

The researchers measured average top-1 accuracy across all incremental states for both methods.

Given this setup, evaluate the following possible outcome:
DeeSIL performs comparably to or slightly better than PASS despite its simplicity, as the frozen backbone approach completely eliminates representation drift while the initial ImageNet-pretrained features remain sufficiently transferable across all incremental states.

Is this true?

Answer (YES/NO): NO